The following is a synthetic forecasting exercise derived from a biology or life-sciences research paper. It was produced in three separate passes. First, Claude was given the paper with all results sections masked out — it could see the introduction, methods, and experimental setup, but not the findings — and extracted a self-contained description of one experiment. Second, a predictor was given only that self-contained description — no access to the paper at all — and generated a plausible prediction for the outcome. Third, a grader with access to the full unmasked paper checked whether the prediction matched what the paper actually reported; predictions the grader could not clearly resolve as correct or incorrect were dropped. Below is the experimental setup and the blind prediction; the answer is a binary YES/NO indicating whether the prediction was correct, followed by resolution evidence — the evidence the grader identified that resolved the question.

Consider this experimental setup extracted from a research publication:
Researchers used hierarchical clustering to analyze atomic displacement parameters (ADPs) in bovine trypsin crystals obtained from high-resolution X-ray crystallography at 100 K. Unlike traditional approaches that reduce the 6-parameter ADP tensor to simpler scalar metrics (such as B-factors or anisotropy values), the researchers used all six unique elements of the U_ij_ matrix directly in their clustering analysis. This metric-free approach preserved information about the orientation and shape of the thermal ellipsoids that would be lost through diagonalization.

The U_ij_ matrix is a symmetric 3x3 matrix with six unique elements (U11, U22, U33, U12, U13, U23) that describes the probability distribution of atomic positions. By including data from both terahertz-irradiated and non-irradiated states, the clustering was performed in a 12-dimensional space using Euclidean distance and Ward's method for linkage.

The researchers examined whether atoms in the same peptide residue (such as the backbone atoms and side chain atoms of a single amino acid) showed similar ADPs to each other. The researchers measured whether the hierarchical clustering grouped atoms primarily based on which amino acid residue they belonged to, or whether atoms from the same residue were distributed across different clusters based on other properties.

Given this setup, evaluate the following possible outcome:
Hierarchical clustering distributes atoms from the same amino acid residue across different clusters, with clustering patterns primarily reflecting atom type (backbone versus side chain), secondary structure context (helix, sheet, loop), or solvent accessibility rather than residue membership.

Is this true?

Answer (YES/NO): NO